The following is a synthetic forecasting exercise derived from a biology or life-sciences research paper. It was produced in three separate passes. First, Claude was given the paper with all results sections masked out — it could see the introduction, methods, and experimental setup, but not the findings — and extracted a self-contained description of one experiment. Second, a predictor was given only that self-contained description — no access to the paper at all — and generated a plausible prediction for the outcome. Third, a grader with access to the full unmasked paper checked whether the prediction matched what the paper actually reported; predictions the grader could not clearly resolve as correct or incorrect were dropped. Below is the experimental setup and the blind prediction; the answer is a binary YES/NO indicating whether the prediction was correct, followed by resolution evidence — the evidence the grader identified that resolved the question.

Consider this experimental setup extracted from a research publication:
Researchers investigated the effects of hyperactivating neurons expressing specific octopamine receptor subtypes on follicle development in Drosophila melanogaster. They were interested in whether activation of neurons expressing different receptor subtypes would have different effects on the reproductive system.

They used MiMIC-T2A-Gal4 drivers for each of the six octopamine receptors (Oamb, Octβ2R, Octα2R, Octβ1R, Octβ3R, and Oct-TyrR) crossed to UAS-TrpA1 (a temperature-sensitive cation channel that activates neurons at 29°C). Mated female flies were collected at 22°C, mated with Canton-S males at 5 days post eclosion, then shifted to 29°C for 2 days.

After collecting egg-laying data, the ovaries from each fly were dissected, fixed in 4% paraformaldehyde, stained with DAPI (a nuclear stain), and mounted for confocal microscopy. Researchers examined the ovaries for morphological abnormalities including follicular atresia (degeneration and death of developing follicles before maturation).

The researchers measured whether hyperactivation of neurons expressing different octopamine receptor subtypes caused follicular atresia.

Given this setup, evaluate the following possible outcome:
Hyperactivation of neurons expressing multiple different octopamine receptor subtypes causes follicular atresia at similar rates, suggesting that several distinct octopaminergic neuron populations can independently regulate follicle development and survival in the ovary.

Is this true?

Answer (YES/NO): NO